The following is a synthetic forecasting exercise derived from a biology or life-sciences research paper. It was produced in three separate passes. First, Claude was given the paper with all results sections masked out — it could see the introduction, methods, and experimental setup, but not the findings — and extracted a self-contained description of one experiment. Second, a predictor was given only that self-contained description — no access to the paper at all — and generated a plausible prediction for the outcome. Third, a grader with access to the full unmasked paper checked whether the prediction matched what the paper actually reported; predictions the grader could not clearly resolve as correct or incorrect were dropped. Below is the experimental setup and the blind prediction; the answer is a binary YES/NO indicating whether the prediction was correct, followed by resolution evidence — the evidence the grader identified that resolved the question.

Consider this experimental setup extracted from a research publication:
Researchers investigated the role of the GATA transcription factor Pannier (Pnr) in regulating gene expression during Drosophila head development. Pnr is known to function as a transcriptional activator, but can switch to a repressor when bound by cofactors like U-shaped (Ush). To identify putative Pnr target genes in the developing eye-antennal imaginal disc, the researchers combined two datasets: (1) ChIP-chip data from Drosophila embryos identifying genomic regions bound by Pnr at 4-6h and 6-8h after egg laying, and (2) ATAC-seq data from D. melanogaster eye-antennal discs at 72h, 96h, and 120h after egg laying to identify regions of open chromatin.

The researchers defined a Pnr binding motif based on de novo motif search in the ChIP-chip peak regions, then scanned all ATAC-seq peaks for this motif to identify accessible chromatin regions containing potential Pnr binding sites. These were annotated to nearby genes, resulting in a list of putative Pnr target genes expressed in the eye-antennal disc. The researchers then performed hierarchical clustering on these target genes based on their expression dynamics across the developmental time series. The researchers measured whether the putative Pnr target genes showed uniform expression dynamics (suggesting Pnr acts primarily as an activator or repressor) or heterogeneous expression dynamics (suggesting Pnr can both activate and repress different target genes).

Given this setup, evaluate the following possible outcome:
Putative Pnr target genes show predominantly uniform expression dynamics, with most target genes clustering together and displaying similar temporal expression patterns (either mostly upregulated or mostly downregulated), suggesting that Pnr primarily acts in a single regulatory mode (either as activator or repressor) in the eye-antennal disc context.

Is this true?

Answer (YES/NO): NO